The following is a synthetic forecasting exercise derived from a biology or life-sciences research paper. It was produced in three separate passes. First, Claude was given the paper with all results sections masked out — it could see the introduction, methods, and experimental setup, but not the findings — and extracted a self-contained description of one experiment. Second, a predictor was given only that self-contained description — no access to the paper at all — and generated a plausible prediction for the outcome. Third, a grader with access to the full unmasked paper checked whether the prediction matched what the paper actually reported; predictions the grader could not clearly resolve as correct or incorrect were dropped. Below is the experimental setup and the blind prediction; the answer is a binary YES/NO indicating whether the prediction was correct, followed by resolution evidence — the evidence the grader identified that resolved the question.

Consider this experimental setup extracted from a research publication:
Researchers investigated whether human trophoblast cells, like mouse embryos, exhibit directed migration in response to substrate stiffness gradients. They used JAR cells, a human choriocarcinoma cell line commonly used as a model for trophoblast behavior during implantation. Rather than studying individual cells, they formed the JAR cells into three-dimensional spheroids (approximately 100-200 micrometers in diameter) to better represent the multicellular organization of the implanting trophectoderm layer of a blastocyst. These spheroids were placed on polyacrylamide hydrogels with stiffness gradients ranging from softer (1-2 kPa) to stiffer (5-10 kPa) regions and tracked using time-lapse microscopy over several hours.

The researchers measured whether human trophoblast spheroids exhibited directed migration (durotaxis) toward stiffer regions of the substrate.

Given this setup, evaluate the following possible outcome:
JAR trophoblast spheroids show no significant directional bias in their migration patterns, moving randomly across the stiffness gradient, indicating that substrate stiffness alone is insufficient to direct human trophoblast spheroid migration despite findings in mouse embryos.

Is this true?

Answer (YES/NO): NO